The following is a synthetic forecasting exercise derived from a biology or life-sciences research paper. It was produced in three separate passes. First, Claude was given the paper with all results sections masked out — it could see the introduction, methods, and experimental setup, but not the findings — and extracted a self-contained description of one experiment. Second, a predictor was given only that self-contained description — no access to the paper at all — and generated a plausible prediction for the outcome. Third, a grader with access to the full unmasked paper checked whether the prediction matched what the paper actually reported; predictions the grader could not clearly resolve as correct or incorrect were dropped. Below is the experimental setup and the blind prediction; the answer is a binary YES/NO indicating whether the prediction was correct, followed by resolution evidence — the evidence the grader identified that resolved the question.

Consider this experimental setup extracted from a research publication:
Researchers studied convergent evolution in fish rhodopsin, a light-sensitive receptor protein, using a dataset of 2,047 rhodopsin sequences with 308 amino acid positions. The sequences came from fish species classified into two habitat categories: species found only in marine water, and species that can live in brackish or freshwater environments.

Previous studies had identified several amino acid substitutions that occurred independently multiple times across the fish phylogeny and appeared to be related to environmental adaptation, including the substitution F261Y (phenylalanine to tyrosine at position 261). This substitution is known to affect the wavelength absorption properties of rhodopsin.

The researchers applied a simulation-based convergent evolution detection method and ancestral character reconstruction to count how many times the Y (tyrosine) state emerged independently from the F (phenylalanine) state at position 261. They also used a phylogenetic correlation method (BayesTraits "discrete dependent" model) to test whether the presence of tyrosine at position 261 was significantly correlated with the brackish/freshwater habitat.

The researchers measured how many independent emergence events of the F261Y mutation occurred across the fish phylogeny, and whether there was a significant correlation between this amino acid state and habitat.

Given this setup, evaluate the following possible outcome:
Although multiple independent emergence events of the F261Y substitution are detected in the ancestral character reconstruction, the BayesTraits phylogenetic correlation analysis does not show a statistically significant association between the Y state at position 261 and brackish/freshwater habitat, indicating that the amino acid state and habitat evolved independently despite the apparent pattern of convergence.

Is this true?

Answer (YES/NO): NO